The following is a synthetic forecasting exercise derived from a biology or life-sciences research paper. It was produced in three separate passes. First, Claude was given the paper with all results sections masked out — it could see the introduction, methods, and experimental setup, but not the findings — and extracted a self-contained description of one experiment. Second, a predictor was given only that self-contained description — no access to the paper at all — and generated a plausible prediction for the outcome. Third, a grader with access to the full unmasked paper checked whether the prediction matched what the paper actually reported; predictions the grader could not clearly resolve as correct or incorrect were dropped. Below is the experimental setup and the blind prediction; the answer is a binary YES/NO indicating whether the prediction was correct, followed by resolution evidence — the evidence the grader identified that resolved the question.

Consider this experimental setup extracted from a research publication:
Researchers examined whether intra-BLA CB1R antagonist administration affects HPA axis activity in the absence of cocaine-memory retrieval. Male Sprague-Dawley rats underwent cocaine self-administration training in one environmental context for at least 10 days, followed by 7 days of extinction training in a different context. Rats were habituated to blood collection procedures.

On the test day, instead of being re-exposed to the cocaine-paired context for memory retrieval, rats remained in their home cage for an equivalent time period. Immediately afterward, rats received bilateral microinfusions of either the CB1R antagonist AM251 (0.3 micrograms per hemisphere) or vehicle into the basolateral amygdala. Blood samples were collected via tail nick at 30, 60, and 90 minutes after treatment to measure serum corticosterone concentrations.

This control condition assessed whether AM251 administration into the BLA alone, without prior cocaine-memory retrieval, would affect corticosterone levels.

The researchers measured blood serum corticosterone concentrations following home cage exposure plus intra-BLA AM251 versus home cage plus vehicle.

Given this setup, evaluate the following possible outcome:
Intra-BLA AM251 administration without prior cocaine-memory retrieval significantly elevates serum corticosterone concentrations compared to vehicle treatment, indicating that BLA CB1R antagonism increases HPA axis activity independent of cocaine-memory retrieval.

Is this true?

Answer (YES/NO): NO